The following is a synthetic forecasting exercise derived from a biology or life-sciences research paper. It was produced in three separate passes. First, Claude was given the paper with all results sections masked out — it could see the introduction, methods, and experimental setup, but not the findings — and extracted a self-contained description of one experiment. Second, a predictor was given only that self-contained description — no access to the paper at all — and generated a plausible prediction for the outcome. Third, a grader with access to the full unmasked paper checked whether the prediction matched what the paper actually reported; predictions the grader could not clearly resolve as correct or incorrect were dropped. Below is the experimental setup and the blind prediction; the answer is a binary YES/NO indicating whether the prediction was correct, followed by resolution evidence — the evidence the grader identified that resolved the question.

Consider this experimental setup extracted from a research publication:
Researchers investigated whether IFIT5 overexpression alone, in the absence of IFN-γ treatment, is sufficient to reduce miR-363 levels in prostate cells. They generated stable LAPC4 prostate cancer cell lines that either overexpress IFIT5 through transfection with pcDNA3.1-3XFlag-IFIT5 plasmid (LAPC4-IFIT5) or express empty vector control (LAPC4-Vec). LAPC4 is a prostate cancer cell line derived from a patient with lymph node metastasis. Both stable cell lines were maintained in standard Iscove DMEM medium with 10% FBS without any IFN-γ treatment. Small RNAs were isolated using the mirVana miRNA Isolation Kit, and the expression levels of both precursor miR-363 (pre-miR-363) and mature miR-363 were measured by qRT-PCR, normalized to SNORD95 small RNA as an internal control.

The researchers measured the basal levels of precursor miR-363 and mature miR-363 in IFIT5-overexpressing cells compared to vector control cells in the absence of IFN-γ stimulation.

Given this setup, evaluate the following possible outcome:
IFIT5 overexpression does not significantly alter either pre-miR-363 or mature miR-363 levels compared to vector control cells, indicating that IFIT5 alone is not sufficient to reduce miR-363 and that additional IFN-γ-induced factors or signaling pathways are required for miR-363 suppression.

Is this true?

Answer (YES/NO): NO